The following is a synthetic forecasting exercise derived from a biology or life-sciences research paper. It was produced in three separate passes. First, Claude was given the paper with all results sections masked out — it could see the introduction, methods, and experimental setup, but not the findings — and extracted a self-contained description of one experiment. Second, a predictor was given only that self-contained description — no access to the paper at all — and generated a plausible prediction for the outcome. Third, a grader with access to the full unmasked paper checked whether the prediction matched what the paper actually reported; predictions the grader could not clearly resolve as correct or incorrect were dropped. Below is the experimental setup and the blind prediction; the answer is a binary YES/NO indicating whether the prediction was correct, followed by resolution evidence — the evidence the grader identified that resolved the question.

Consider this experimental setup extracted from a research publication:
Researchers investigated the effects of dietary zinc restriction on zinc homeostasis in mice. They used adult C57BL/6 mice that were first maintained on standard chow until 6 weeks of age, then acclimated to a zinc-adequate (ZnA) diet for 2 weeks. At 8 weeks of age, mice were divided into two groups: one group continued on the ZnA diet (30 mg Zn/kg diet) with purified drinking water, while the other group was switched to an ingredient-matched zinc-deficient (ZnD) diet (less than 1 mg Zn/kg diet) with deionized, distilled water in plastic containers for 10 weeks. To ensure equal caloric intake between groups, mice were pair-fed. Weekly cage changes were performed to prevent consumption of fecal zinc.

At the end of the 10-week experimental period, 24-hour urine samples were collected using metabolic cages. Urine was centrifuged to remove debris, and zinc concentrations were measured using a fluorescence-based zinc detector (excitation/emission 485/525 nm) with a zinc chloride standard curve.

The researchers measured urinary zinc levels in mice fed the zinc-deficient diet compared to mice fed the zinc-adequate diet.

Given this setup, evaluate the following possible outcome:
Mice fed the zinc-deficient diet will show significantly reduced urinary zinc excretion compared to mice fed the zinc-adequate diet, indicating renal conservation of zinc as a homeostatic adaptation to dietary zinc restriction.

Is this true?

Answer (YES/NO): YES